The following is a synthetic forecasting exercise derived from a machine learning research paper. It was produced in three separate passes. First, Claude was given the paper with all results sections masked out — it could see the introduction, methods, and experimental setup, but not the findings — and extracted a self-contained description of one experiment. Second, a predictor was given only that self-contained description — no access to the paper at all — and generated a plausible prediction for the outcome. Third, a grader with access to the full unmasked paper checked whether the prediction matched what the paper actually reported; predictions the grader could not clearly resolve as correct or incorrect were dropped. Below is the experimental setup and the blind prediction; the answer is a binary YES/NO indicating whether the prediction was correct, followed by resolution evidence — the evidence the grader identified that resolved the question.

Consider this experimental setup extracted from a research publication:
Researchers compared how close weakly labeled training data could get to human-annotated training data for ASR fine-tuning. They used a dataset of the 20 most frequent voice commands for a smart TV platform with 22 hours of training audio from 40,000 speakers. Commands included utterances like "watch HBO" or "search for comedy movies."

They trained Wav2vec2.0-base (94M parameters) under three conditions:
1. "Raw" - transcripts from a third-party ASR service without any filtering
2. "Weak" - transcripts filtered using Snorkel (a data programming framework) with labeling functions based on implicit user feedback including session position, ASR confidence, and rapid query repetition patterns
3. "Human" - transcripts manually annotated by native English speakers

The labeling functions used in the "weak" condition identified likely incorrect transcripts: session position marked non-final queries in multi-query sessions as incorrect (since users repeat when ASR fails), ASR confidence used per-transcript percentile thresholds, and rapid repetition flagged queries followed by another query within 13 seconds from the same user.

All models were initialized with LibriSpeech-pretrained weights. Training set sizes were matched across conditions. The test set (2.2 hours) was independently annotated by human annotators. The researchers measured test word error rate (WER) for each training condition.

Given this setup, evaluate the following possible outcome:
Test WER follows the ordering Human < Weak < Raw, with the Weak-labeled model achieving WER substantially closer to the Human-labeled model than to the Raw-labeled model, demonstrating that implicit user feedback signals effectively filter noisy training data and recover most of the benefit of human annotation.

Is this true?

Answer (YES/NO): YES